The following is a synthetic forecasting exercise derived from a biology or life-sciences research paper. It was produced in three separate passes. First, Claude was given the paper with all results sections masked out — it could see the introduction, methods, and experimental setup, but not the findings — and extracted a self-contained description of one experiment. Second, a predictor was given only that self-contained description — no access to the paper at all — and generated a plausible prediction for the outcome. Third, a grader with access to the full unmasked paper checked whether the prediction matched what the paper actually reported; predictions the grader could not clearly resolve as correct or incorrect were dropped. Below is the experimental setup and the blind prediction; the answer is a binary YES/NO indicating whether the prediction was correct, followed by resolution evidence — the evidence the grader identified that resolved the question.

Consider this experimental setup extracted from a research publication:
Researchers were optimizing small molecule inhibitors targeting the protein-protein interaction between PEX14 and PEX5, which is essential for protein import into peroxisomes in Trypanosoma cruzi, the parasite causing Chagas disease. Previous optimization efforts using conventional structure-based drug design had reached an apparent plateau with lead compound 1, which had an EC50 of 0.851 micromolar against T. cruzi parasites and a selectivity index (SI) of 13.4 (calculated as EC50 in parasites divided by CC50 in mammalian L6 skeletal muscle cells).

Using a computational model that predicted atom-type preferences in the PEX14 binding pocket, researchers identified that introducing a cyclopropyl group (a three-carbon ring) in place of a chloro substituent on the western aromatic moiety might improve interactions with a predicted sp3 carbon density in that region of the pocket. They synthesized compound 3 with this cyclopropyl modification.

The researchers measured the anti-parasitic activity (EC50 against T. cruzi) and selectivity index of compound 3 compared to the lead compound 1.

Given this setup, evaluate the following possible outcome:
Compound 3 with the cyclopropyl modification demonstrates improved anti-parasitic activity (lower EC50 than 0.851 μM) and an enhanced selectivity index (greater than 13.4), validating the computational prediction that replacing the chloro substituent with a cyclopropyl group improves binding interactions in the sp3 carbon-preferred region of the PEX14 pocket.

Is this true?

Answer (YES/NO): YES